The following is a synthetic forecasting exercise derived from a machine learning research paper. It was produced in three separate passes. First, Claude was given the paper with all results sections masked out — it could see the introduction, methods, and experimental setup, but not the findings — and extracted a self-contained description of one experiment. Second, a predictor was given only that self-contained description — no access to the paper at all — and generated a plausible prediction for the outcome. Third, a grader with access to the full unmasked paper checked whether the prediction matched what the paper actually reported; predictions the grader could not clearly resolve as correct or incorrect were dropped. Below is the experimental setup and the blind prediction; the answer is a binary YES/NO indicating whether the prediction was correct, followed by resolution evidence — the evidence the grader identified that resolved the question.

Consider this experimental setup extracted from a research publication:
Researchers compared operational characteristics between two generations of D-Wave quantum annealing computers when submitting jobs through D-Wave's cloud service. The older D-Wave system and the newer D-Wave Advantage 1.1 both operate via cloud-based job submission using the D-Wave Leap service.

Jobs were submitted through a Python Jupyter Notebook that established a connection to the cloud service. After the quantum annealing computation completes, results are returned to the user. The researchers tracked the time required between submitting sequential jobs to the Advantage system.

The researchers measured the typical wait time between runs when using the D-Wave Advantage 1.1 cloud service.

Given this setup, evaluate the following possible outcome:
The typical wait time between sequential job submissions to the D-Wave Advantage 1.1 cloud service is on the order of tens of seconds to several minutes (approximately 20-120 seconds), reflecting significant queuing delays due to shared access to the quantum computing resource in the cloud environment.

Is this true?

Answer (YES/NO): NO